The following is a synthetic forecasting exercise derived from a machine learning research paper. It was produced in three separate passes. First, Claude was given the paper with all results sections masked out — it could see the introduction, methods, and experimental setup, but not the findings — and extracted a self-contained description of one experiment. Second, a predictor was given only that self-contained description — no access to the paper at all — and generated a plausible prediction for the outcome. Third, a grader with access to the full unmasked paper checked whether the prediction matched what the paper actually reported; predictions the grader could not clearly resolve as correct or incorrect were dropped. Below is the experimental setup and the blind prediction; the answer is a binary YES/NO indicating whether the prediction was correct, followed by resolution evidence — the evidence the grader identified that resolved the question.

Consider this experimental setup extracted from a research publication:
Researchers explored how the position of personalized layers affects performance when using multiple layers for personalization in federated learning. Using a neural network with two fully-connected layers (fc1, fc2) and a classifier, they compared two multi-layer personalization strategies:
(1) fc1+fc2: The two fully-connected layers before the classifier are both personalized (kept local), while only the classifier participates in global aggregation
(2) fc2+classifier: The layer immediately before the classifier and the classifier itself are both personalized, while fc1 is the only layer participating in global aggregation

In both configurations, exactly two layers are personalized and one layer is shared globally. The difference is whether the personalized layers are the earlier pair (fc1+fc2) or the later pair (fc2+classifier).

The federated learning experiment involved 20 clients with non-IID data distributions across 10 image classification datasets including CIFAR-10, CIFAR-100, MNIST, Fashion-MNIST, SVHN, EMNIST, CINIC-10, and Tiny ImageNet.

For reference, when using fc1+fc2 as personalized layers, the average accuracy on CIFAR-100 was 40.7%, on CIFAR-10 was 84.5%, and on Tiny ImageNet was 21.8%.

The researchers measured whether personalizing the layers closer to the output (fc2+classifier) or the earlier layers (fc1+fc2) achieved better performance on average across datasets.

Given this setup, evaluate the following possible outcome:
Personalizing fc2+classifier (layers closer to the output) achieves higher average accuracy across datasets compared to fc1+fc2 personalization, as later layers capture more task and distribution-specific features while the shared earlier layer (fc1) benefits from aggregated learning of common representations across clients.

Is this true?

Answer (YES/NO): YES